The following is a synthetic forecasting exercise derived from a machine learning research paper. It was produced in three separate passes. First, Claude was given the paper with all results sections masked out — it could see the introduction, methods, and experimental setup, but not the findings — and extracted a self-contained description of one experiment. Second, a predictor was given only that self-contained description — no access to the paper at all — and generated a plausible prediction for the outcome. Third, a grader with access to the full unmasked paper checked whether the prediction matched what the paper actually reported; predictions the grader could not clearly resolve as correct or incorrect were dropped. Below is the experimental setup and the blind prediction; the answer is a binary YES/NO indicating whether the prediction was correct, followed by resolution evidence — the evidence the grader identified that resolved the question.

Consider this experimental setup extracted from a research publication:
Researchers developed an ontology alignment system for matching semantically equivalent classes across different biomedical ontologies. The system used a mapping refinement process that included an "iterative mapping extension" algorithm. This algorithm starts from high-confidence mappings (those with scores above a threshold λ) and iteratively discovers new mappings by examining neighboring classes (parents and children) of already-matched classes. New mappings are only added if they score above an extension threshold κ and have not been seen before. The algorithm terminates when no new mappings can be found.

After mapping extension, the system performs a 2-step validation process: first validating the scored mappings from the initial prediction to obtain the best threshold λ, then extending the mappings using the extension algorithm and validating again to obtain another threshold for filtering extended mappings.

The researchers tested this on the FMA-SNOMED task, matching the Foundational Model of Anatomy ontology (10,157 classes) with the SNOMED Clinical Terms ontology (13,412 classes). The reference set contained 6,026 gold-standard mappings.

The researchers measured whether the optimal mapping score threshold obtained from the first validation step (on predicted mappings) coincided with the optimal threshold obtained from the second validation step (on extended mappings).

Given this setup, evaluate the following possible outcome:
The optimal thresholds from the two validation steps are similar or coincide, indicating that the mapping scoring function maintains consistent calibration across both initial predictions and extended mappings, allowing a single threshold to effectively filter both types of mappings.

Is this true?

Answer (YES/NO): YES